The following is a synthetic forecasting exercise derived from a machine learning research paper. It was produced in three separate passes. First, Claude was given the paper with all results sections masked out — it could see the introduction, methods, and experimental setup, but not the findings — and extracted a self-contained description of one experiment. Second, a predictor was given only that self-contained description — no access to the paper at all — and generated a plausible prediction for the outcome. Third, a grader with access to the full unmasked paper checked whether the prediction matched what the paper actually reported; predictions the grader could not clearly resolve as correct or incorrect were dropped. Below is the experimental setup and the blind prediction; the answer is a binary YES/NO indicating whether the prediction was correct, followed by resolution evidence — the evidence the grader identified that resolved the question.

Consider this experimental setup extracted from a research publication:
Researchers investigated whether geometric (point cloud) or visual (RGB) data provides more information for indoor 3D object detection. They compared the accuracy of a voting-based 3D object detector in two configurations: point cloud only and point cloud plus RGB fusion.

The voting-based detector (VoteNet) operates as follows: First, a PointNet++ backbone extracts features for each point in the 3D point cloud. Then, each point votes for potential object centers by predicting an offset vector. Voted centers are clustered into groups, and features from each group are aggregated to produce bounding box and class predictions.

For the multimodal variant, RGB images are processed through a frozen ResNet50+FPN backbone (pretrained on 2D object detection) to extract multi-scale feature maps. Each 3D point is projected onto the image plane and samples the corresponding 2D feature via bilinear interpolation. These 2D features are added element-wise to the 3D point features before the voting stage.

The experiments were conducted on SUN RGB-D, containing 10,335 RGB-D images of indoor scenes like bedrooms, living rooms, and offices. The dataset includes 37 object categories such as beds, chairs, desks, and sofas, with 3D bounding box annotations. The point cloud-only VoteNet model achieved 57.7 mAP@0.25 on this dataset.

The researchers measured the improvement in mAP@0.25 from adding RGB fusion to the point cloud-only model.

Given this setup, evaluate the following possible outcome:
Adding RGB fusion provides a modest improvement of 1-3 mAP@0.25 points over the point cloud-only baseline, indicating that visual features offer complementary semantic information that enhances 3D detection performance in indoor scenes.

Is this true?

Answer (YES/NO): NO